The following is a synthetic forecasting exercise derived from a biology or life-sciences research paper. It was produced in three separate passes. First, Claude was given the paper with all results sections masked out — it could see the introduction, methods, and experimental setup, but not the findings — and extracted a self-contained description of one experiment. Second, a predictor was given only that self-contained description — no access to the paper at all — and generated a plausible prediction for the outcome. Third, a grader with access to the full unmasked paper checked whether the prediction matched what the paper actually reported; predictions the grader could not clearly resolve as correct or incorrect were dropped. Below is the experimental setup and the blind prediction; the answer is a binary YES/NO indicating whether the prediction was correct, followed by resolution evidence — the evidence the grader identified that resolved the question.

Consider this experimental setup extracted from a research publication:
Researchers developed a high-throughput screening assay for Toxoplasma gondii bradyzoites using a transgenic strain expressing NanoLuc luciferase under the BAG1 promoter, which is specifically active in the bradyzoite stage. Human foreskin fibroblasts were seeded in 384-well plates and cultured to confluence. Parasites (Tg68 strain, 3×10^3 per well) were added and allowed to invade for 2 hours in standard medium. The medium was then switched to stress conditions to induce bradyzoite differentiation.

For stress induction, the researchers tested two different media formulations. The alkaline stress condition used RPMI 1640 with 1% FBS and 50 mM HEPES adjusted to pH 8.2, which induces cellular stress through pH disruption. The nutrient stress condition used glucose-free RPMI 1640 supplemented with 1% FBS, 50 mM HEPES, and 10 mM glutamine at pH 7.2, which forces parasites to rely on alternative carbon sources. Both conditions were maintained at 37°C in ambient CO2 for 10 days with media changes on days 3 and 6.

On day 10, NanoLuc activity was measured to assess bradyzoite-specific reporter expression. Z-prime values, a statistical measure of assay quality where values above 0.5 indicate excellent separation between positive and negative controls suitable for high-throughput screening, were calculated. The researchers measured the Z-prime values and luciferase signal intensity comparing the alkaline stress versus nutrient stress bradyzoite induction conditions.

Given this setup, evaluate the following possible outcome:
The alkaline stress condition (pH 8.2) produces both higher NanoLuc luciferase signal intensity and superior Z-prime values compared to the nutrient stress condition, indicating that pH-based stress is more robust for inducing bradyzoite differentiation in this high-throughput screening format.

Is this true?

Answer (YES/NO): NO